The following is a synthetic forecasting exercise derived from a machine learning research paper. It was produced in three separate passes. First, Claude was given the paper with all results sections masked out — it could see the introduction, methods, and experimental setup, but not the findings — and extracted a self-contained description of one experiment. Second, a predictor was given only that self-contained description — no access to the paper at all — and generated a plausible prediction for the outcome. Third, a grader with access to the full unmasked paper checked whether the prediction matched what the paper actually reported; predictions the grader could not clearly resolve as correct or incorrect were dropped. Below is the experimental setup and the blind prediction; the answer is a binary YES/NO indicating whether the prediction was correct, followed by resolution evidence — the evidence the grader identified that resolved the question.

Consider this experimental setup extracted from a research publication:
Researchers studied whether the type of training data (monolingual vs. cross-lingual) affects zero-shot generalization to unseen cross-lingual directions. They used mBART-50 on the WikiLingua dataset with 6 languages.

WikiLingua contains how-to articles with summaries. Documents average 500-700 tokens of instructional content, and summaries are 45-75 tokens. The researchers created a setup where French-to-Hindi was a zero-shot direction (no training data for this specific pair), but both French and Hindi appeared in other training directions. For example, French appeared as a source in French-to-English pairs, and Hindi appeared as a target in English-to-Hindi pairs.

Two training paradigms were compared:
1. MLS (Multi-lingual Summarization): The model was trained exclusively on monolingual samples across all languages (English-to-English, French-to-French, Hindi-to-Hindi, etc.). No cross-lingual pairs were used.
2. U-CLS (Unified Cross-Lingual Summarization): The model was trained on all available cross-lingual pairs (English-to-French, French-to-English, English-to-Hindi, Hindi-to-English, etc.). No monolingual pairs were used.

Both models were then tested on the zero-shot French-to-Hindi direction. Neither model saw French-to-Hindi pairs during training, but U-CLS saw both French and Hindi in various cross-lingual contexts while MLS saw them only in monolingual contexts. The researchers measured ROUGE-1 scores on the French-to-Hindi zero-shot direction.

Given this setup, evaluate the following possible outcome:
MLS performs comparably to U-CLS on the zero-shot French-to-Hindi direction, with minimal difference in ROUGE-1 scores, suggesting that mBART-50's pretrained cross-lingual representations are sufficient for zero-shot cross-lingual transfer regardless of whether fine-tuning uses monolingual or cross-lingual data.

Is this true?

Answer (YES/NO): NO